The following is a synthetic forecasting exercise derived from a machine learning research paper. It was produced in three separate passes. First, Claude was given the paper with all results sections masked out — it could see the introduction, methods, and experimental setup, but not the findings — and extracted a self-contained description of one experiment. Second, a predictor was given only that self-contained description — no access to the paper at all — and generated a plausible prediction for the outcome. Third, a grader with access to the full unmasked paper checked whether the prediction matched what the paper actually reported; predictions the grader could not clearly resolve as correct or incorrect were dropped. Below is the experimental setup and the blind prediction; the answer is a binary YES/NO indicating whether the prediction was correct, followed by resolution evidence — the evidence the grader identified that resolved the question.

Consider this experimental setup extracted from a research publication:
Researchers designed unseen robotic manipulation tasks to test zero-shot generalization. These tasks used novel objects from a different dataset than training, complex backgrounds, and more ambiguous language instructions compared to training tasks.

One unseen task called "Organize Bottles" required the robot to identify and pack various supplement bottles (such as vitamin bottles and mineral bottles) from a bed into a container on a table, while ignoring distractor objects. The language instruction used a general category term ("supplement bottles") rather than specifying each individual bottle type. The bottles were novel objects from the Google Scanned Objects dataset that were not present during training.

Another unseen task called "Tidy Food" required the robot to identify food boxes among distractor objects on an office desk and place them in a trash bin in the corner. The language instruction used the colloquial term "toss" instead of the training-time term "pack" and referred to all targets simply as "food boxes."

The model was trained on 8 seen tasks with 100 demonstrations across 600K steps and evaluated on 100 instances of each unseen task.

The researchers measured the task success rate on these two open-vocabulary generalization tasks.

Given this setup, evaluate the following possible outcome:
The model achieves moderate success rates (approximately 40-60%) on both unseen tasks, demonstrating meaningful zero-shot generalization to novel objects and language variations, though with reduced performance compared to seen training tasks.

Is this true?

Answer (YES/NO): NO